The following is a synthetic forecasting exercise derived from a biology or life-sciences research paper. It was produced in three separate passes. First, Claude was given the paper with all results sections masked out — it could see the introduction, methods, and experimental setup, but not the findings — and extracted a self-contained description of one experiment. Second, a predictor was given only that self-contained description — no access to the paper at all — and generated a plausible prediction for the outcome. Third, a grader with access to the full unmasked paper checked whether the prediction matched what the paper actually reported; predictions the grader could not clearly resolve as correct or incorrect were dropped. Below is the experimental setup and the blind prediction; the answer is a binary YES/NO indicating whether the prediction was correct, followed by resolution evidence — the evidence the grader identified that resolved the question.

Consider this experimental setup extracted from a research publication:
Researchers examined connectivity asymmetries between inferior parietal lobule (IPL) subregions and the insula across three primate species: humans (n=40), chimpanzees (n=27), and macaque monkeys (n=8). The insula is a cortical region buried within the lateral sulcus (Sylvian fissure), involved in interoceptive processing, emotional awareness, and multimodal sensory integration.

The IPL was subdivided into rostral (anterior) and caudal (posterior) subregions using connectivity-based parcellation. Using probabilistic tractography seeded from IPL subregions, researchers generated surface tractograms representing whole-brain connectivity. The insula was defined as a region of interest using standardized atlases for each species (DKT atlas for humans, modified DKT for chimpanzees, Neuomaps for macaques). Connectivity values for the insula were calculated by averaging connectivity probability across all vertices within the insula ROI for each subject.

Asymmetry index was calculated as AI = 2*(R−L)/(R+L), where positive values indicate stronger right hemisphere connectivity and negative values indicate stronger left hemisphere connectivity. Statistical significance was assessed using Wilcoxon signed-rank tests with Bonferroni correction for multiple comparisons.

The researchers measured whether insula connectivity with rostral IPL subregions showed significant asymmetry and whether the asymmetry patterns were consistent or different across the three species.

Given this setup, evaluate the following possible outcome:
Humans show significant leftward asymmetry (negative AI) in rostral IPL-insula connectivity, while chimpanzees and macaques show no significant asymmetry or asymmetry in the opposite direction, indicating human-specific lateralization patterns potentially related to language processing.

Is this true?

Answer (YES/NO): NO